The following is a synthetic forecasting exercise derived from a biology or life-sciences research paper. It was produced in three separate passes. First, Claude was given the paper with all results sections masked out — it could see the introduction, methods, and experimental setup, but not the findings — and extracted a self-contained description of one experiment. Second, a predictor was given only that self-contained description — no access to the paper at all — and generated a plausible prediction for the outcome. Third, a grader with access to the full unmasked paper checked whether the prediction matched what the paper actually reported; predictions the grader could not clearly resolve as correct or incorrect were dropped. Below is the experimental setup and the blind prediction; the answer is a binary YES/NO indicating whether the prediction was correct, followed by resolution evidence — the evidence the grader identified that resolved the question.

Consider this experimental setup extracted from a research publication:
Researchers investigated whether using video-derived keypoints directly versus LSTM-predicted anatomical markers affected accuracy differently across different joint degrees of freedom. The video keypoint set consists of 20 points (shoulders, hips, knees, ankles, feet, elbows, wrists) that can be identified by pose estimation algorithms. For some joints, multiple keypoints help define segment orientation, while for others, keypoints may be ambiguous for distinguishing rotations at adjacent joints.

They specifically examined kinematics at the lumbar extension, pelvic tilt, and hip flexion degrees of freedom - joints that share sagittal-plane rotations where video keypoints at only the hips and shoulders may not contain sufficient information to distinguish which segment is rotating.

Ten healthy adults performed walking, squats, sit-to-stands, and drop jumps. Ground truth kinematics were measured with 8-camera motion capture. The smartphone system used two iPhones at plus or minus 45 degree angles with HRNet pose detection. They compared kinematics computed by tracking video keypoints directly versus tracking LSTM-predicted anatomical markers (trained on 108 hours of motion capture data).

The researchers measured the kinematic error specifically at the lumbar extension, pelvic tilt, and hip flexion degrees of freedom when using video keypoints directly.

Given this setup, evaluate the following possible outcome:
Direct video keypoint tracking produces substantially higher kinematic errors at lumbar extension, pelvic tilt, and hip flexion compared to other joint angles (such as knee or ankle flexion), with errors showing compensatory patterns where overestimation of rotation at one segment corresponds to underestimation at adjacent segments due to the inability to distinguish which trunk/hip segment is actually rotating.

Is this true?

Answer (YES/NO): NO